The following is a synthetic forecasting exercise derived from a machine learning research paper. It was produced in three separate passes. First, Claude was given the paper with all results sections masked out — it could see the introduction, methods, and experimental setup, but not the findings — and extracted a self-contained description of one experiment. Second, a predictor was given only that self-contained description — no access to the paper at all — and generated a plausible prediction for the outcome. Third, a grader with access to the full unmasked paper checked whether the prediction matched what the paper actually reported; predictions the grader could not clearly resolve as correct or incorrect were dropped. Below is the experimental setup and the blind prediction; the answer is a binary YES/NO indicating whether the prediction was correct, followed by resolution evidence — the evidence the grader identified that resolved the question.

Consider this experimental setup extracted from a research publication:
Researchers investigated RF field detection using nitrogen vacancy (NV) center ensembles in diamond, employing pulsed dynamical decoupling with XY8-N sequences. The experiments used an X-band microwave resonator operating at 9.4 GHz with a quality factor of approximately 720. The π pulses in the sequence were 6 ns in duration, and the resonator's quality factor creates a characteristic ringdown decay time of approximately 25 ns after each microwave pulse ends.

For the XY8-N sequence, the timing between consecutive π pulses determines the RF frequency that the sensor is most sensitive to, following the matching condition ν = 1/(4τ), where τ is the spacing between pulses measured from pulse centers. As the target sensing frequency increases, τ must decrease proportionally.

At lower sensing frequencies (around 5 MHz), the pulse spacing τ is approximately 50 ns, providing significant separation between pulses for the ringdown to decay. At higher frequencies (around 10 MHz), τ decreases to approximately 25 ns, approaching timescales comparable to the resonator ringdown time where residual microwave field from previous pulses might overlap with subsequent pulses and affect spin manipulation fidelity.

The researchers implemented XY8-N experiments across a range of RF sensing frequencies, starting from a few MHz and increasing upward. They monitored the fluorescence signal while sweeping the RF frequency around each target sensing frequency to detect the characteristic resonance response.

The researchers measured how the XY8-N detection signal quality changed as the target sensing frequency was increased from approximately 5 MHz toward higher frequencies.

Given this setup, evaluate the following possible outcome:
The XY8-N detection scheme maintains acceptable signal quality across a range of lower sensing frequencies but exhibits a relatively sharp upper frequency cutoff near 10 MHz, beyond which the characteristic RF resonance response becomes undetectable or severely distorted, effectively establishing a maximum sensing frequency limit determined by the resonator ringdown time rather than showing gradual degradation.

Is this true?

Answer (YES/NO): NO